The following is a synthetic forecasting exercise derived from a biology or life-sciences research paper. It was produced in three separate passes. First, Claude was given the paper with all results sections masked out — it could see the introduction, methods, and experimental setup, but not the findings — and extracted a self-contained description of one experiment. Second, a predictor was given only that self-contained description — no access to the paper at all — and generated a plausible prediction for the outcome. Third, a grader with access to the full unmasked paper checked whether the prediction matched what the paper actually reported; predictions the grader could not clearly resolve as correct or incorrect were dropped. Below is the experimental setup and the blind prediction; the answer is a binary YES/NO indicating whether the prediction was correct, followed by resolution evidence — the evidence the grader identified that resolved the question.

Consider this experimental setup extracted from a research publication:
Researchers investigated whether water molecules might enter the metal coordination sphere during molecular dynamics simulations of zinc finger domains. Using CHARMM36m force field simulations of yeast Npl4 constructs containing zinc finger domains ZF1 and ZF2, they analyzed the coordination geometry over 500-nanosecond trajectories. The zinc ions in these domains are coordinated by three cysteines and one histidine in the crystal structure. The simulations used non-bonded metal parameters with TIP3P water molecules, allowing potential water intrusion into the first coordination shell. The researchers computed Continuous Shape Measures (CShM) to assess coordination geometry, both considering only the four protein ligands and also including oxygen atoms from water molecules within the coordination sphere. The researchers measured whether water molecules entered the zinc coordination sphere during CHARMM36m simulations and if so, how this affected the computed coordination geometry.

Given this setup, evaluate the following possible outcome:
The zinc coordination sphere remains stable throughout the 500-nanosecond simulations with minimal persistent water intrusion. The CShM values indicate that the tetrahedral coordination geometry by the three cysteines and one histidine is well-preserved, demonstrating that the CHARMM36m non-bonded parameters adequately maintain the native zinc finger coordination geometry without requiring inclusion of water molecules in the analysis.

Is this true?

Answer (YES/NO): NO